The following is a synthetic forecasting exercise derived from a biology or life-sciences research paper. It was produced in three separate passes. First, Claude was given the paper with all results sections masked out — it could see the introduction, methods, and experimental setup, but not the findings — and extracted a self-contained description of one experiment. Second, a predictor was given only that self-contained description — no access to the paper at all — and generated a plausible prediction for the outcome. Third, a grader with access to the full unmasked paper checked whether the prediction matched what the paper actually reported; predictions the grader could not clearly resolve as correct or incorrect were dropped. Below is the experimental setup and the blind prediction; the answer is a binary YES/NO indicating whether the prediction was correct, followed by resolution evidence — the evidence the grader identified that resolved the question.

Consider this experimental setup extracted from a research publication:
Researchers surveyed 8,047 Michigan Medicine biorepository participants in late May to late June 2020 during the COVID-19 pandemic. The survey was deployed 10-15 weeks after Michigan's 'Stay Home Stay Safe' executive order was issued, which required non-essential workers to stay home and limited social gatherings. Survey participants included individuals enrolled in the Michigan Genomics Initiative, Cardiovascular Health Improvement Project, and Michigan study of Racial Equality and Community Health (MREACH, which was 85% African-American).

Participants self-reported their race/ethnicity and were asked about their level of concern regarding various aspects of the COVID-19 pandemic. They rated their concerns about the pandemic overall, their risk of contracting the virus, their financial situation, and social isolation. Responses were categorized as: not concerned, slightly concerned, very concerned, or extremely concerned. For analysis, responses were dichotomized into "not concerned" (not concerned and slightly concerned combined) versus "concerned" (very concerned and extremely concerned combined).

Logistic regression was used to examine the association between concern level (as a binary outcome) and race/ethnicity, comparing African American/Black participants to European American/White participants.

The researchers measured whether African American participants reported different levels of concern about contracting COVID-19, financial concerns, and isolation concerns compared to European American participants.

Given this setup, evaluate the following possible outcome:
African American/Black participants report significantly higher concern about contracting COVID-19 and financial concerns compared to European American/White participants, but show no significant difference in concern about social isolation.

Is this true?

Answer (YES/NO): YES